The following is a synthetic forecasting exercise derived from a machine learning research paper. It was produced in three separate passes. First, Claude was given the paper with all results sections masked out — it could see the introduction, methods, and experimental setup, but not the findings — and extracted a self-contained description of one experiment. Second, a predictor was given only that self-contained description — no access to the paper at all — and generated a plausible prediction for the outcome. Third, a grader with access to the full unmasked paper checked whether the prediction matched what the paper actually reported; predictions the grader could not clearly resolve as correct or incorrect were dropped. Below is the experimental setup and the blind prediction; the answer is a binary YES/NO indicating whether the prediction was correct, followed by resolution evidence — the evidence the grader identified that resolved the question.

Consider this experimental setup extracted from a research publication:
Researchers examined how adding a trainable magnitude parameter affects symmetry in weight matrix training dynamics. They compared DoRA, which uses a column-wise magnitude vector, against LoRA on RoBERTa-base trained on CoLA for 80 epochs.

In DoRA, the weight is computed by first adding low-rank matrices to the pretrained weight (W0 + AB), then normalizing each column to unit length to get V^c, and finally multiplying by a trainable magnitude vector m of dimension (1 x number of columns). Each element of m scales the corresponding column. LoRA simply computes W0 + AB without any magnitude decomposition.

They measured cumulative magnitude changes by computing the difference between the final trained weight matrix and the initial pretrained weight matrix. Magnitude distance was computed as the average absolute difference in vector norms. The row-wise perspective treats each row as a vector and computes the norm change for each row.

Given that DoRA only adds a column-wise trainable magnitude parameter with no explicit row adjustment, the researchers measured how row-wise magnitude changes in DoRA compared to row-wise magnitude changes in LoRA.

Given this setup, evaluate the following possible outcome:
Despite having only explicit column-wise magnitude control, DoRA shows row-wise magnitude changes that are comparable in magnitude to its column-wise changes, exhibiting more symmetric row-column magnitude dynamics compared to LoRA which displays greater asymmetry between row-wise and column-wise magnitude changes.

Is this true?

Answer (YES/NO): NO